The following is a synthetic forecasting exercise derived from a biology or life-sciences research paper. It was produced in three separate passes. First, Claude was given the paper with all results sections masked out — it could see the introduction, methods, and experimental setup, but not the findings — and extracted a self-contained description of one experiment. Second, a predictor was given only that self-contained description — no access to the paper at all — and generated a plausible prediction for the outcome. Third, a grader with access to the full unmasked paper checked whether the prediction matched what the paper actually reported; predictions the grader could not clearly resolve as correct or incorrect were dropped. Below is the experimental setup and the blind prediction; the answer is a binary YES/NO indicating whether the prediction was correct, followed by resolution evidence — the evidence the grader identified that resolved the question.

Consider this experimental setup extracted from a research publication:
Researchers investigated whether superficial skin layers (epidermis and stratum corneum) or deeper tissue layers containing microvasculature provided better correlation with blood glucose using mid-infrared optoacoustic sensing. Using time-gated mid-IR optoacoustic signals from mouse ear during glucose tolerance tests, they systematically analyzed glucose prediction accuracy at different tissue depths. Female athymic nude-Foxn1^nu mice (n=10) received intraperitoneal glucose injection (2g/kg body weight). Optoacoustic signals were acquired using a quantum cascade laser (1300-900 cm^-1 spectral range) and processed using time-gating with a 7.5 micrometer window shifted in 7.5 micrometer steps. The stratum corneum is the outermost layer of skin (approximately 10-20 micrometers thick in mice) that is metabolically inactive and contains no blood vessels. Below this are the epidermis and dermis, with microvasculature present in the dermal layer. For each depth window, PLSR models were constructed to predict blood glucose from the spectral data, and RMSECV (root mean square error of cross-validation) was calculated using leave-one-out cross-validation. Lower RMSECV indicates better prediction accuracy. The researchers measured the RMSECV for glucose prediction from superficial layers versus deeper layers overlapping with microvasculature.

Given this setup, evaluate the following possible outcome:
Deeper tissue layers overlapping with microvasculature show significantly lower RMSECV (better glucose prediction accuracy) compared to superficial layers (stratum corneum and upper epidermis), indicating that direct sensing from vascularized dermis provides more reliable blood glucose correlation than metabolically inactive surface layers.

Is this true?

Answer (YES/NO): YES